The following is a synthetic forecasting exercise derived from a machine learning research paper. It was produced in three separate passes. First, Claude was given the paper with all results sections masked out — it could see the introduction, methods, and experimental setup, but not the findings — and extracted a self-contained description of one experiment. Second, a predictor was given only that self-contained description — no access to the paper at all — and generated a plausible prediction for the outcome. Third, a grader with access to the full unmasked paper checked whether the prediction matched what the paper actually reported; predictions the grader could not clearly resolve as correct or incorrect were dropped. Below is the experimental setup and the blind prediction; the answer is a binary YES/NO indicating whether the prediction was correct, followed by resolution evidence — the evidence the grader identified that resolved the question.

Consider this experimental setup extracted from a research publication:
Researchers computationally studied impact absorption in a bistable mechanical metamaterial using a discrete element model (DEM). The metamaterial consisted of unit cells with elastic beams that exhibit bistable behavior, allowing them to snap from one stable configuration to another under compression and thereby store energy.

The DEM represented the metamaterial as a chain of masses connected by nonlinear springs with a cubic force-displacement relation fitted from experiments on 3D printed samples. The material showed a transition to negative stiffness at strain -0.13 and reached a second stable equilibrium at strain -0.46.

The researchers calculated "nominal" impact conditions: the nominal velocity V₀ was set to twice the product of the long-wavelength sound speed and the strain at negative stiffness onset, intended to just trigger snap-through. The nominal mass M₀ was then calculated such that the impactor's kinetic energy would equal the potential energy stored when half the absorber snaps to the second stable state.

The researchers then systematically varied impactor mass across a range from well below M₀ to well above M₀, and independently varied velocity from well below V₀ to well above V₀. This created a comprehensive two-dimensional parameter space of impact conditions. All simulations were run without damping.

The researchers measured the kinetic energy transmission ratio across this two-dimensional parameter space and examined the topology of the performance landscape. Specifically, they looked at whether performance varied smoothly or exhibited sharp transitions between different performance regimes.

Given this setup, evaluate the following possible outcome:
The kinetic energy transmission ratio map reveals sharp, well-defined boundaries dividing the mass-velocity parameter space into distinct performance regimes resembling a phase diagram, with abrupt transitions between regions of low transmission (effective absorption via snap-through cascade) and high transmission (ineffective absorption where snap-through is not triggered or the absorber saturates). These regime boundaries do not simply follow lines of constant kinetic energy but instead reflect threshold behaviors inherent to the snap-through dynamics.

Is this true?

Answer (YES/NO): NO